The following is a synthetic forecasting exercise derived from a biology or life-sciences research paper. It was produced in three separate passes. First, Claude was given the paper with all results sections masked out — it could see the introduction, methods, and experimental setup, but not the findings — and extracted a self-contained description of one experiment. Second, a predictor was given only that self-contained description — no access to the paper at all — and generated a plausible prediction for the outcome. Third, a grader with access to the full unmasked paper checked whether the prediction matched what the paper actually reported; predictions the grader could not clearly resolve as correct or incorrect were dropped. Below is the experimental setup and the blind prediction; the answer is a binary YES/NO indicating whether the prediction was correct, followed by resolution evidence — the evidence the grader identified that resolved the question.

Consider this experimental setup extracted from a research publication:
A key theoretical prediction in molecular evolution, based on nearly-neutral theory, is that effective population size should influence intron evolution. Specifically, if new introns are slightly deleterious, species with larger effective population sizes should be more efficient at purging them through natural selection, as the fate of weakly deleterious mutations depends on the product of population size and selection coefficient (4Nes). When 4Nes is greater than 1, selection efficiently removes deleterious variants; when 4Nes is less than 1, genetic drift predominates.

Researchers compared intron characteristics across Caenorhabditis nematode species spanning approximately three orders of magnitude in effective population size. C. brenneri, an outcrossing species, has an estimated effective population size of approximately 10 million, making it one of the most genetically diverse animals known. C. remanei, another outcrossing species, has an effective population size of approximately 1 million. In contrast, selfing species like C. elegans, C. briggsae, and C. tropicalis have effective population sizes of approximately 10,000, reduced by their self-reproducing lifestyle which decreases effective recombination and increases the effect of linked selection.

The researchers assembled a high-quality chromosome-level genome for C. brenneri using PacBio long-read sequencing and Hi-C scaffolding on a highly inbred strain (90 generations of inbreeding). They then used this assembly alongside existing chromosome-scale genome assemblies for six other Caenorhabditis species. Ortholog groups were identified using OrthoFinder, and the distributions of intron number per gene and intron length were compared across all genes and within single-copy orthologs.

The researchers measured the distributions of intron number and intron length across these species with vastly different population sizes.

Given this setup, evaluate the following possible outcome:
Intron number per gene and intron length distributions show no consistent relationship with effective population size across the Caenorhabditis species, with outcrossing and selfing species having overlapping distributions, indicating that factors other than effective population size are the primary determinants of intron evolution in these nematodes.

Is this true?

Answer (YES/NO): YES